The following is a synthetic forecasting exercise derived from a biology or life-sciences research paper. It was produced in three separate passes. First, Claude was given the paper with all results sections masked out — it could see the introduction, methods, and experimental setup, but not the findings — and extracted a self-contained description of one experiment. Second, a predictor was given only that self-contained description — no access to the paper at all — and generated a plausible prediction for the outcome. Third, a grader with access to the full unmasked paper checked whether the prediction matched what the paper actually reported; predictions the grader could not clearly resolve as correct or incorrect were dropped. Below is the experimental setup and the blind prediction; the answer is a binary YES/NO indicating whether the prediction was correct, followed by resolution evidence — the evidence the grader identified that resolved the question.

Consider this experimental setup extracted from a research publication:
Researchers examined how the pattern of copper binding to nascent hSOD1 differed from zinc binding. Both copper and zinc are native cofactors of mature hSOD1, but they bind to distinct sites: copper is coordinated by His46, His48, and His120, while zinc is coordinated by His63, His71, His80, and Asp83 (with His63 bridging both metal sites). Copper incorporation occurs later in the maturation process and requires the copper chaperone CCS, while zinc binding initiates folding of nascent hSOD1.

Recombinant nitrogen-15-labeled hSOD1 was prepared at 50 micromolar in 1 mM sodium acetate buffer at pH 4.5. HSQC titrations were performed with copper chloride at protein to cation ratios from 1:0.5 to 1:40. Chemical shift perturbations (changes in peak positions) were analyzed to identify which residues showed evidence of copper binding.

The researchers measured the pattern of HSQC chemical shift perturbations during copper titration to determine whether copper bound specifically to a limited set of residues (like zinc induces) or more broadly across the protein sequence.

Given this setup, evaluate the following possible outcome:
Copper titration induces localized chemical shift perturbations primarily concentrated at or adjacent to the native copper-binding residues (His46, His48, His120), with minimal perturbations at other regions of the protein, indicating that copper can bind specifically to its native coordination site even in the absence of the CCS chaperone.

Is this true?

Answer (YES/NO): NO